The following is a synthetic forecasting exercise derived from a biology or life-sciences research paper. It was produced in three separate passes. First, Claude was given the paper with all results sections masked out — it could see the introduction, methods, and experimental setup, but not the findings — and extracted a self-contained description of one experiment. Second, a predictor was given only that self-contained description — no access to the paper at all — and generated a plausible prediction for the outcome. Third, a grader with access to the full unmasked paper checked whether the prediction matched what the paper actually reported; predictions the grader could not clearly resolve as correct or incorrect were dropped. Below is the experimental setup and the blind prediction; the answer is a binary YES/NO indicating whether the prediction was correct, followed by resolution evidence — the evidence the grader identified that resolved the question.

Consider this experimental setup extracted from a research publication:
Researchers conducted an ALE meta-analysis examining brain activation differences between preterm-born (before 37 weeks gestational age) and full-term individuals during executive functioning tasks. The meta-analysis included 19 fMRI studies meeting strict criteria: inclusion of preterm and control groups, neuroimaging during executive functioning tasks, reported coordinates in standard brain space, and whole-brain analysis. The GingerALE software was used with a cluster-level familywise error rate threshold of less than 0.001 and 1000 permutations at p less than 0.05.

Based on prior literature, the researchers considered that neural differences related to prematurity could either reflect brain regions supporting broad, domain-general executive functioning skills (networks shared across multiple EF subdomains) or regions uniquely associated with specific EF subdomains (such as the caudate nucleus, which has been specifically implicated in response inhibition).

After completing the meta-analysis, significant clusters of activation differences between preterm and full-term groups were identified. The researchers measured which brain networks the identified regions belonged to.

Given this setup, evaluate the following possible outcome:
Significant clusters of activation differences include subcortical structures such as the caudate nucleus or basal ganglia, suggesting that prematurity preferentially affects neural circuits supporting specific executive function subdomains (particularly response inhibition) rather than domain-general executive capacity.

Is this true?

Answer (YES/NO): NO